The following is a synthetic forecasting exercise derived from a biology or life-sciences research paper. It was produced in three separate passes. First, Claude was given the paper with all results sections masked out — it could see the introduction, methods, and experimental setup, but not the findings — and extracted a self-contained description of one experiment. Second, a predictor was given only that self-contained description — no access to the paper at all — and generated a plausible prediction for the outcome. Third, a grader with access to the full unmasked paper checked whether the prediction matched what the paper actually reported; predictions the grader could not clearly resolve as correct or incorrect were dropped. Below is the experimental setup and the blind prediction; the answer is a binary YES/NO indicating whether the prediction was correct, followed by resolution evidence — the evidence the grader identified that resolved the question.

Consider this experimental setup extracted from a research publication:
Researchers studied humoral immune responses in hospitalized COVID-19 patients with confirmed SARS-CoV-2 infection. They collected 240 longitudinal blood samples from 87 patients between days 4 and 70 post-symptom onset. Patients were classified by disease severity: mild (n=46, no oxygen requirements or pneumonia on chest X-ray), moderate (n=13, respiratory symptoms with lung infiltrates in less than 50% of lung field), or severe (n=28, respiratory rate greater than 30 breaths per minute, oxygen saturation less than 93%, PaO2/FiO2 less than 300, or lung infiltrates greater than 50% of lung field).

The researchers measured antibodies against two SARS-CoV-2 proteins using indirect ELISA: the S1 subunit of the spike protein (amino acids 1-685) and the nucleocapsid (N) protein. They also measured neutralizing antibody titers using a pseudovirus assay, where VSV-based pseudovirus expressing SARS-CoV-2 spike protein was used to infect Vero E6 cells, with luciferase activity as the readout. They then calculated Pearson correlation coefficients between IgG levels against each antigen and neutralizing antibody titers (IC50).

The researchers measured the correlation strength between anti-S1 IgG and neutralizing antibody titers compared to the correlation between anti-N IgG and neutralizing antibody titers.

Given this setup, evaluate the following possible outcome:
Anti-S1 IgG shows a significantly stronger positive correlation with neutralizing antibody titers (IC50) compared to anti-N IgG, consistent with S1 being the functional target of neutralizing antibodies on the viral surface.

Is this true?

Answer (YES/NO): NO